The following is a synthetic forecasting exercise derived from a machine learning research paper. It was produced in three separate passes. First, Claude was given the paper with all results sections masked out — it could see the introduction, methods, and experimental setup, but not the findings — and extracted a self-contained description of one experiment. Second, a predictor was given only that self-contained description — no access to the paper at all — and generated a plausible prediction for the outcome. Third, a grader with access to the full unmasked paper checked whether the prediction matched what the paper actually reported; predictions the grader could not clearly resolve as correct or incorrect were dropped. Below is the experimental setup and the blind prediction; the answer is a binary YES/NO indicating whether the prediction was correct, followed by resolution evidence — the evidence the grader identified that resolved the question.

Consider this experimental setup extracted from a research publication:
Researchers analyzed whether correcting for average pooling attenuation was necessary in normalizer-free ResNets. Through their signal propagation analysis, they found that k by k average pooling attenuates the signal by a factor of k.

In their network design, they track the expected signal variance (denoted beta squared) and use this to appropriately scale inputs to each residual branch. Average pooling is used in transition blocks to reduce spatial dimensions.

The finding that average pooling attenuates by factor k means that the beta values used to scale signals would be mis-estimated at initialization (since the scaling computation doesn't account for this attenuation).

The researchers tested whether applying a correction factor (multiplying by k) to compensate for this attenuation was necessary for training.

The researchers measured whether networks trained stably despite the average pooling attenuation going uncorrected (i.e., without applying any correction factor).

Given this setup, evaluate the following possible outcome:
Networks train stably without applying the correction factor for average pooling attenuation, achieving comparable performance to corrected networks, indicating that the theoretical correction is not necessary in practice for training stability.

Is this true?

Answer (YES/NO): YES